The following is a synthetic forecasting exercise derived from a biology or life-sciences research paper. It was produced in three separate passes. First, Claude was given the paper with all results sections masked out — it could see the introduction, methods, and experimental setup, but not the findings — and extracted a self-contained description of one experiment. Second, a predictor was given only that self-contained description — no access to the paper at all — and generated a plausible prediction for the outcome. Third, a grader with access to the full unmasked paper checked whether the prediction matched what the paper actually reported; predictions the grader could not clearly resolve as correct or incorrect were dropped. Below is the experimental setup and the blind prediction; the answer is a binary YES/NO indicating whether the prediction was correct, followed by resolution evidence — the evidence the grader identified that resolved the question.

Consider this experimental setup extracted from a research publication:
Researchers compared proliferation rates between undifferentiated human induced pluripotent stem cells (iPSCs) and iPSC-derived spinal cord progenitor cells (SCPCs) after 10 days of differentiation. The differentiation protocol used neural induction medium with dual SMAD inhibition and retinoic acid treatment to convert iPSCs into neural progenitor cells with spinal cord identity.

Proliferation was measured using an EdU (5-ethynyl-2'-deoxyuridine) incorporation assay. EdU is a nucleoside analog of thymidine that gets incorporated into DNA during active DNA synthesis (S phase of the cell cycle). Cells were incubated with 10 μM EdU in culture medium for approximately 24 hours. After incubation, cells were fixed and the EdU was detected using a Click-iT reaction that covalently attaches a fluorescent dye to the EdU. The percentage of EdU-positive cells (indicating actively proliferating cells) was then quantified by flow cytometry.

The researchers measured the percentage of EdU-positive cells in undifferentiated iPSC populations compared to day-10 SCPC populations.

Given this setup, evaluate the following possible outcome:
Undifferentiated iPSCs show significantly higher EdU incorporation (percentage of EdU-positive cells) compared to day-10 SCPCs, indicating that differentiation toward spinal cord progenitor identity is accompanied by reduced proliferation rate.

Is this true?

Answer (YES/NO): YES